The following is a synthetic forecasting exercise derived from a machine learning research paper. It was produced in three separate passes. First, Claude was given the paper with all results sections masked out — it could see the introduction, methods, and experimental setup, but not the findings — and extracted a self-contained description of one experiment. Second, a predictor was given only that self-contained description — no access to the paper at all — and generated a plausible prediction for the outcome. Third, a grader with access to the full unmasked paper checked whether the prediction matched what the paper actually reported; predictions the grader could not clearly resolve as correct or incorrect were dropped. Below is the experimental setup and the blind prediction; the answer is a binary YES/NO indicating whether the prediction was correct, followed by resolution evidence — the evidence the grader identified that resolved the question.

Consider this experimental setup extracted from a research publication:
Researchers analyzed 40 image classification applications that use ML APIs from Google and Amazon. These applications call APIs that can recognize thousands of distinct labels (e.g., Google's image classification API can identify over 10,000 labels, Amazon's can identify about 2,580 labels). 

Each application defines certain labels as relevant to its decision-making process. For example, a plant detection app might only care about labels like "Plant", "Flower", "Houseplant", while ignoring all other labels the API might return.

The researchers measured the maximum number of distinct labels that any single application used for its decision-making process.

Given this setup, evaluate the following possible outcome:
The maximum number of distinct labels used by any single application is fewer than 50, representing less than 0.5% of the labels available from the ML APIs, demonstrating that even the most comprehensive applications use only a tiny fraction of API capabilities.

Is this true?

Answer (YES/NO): NO